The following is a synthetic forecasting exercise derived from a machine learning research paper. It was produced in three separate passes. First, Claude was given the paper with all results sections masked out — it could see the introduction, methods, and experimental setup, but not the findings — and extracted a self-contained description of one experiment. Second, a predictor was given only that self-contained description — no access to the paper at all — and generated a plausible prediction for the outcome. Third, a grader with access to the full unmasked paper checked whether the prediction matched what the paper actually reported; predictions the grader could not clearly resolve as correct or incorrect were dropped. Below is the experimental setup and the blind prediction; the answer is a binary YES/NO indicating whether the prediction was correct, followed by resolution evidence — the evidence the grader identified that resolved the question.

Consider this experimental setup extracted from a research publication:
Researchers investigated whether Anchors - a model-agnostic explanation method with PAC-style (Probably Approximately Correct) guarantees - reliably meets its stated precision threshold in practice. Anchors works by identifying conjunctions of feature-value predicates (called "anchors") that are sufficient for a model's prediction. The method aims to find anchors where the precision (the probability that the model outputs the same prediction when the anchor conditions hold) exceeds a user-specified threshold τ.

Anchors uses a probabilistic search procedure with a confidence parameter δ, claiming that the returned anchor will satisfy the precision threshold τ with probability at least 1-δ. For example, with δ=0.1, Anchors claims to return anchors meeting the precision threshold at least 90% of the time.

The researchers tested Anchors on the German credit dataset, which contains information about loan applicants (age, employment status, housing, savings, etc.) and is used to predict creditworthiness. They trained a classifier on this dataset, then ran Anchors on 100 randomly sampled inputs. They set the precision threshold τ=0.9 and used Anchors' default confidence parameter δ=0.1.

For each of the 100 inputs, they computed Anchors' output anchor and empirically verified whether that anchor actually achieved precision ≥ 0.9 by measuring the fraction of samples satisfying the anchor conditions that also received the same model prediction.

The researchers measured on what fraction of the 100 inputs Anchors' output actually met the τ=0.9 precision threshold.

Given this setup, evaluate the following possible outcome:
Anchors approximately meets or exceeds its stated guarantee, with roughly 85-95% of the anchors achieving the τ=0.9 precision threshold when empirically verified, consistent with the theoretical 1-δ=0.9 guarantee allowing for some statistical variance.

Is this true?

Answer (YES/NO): YES